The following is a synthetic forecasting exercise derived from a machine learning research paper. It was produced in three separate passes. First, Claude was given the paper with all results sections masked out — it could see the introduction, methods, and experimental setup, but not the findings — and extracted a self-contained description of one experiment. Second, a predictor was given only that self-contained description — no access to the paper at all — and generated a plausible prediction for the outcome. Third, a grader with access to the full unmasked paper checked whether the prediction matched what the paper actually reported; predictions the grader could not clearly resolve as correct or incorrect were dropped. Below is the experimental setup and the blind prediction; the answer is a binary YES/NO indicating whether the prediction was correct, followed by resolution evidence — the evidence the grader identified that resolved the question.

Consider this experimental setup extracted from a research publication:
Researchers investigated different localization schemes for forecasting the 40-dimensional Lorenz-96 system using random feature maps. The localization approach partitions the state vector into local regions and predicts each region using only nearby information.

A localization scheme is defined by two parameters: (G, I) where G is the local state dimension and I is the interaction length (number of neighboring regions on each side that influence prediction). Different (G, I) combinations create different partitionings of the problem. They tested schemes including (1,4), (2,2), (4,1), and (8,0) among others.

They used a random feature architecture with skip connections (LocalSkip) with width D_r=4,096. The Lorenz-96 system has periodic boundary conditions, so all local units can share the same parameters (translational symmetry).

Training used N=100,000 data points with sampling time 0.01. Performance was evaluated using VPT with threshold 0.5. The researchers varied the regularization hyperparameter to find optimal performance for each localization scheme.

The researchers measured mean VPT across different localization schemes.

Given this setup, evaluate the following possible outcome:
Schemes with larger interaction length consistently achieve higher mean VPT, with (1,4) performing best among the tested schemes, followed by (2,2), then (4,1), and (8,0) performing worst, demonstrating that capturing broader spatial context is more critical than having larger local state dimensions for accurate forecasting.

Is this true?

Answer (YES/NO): NO